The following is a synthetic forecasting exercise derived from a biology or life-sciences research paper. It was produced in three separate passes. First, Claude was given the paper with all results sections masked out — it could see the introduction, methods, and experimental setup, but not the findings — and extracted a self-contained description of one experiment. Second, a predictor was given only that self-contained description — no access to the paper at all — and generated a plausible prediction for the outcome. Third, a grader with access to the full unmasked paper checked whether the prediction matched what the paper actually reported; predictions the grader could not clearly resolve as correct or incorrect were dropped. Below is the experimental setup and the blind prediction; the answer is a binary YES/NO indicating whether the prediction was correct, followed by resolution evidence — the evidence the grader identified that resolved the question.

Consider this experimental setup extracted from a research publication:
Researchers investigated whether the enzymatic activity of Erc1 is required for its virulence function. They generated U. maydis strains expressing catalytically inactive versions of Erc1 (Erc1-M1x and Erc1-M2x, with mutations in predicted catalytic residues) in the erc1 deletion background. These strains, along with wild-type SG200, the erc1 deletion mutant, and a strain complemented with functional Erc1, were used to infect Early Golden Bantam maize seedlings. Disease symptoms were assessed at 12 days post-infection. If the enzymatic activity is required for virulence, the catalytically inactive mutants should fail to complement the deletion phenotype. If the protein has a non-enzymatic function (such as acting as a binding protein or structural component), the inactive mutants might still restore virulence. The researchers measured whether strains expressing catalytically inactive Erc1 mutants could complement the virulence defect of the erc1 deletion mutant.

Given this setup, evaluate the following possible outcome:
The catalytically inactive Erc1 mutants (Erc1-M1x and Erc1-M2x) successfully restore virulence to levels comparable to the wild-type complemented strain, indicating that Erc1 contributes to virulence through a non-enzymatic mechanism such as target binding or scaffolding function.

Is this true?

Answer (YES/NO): NO